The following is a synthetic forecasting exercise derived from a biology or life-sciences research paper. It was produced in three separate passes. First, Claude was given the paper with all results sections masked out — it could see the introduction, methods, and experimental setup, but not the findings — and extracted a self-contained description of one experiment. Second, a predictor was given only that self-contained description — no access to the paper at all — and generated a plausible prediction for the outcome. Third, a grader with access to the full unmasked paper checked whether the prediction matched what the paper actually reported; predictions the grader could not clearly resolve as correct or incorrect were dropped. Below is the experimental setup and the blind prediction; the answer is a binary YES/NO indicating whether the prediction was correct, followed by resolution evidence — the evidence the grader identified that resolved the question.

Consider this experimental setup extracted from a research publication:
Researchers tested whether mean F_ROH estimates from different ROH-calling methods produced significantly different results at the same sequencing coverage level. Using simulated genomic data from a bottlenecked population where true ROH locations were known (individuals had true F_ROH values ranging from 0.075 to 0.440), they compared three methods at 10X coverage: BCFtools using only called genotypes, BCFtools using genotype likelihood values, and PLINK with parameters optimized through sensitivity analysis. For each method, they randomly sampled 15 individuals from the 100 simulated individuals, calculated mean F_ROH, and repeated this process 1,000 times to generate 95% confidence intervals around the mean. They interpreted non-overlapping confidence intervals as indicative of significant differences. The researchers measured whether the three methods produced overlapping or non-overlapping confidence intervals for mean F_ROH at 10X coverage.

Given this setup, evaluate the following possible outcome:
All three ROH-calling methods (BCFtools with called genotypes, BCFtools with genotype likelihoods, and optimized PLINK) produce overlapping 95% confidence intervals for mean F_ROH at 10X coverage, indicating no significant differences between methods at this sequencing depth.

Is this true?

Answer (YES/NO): NO